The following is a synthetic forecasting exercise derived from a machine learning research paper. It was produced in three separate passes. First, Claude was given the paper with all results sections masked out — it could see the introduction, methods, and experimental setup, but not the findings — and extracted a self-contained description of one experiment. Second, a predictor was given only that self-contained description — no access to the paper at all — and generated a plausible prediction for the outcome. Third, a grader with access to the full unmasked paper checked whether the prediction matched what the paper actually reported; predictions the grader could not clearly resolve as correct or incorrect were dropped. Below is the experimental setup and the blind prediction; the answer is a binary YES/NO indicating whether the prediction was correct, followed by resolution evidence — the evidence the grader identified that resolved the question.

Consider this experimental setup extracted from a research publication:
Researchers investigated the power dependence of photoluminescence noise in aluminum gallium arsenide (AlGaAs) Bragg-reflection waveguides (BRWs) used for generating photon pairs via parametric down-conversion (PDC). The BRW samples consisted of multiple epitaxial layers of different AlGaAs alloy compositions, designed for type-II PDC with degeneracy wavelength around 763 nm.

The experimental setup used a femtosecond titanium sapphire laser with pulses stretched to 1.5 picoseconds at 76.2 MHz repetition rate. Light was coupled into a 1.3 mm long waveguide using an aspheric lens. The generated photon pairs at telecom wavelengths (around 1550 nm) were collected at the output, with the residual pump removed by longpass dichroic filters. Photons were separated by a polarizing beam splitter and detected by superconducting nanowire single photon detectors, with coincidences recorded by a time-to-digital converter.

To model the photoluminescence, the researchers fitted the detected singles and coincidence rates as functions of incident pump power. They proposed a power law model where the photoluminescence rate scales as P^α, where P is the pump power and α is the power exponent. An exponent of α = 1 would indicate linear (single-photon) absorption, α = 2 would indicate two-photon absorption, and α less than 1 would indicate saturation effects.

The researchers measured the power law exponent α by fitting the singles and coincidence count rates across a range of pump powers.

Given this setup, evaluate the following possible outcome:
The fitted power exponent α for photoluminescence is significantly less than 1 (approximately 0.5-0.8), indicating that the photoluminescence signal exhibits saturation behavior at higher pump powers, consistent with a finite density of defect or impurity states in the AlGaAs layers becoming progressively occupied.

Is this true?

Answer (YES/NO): YES